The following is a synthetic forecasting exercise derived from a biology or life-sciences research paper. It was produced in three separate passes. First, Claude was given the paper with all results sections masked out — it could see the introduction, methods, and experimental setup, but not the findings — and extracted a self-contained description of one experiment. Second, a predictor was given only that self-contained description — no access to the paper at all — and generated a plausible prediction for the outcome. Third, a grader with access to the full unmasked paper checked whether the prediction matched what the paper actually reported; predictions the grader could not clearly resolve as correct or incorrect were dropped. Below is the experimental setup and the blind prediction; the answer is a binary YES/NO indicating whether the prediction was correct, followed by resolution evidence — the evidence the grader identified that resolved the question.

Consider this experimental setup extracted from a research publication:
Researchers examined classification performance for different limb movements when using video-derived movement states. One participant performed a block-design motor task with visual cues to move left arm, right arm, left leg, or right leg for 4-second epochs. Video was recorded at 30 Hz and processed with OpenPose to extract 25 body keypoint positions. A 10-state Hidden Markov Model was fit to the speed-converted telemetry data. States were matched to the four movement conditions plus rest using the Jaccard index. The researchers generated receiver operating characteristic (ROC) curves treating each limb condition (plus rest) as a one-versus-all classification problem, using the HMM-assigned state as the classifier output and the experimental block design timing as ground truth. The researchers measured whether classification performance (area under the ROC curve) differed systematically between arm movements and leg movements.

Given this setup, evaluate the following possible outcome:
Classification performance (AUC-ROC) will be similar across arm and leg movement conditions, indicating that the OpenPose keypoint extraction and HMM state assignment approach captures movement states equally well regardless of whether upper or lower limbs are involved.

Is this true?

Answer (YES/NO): NO